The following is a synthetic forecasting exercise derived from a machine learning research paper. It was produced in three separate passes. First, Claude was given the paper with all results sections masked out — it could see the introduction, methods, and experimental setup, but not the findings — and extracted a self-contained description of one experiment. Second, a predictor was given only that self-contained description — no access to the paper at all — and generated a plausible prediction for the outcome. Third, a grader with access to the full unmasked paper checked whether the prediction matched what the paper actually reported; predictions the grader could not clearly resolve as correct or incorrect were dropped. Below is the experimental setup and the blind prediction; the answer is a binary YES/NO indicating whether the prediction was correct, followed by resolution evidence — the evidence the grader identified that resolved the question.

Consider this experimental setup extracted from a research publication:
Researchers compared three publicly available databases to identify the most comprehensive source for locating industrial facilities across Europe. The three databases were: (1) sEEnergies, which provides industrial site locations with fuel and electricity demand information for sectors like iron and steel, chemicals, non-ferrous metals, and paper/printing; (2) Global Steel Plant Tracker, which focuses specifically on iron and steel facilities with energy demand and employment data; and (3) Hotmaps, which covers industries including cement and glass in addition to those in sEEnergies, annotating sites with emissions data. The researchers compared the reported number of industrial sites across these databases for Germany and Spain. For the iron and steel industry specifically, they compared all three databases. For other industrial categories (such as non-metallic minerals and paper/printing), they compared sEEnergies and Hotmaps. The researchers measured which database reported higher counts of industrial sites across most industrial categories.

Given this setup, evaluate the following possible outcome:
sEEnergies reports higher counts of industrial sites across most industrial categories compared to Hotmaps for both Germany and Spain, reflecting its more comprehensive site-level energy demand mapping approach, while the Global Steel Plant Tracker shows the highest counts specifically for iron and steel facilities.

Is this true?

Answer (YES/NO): NO